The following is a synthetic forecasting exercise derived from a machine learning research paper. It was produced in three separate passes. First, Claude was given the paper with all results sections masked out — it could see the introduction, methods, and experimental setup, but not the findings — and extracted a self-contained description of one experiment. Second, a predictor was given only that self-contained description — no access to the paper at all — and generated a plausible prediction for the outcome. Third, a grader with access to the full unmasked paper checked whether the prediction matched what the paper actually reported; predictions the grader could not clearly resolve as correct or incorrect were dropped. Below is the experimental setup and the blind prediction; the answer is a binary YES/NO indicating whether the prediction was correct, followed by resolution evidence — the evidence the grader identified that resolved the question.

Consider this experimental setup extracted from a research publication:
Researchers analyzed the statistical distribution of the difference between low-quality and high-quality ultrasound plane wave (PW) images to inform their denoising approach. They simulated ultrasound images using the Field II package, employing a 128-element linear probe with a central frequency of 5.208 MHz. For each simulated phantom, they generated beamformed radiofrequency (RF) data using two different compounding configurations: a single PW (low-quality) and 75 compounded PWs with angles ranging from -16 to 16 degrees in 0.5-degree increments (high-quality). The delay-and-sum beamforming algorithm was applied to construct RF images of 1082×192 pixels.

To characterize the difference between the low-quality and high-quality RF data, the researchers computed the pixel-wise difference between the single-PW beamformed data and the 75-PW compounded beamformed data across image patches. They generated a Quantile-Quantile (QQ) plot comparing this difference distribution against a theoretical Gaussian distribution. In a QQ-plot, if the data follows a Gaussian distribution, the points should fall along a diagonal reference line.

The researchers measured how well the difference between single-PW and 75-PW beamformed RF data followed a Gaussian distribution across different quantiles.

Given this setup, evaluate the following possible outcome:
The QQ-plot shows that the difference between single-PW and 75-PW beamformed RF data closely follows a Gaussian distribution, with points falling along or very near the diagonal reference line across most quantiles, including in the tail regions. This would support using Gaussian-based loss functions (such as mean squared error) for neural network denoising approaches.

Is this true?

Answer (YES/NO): NO